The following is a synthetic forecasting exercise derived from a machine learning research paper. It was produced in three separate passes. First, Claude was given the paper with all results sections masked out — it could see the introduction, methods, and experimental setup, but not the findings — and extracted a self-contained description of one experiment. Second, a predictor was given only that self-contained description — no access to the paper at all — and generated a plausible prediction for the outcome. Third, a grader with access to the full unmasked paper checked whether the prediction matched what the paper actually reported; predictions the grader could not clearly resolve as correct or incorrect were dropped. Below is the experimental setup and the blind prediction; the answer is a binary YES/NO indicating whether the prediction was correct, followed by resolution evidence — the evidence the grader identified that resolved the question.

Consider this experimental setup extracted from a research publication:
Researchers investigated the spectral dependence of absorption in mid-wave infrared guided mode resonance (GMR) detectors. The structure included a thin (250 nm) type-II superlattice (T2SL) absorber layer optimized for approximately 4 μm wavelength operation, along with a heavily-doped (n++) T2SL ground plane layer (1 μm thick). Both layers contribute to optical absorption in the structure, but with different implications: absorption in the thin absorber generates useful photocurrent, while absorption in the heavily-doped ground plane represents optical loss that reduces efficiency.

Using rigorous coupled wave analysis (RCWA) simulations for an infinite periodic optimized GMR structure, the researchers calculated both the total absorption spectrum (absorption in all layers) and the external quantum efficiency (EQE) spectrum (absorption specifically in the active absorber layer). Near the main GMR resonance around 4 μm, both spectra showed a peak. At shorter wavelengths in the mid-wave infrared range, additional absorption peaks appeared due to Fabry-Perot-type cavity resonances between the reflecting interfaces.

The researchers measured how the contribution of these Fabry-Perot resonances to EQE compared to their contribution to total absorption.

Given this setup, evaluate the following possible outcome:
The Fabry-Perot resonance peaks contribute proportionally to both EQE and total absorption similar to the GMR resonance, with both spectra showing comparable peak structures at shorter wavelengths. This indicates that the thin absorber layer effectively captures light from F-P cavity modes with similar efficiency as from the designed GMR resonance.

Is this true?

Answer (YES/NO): NO